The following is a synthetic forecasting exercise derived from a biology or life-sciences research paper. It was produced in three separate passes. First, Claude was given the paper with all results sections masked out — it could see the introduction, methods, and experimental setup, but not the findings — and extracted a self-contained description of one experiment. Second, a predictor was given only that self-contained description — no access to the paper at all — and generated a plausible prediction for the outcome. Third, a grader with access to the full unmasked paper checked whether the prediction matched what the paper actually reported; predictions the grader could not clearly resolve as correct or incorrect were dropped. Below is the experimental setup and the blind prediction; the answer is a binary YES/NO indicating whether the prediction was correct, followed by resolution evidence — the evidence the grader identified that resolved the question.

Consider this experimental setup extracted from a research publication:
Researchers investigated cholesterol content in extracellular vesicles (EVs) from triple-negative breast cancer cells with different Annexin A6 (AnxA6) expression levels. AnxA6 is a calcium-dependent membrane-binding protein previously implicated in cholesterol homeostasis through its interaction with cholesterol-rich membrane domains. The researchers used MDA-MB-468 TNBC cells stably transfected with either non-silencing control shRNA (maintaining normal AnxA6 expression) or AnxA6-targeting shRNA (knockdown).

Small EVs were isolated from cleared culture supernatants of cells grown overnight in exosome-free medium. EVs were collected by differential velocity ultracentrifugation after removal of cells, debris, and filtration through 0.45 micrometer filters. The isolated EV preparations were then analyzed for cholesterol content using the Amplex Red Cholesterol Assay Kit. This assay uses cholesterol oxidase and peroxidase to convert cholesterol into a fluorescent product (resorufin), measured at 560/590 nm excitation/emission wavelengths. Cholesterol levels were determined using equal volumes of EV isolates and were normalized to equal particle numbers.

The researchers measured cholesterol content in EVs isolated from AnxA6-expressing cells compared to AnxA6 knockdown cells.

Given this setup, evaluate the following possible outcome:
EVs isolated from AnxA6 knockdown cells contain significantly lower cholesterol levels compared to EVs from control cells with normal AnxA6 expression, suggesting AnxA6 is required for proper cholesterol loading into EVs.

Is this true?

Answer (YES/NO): YES